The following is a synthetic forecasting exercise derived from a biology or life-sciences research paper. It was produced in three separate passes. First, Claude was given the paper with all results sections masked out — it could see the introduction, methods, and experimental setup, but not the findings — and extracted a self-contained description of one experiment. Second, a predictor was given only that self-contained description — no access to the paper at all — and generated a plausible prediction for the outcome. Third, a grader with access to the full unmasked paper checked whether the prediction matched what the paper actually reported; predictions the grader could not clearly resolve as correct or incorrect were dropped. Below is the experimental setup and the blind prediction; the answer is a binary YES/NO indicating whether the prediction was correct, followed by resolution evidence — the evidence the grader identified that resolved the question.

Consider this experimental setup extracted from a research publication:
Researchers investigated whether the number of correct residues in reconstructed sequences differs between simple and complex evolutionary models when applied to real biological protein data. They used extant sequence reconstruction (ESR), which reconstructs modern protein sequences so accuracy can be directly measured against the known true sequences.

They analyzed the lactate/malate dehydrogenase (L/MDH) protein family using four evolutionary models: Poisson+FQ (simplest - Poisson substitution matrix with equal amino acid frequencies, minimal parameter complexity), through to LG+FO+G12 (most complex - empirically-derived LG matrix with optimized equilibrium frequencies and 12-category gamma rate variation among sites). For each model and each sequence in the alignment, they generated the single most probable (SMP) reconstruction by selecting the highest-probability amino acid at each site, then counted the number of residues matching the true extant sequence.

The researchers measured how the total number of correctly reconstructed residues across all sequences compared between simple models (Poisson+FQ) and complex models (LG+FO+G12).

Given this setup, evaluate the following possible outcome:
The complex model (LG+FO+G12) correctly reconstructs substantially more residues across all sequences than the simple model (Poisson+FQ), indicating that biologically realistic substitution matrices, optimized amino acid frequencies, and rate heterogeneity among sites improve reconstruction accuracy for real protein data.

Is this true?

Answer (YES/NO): NO